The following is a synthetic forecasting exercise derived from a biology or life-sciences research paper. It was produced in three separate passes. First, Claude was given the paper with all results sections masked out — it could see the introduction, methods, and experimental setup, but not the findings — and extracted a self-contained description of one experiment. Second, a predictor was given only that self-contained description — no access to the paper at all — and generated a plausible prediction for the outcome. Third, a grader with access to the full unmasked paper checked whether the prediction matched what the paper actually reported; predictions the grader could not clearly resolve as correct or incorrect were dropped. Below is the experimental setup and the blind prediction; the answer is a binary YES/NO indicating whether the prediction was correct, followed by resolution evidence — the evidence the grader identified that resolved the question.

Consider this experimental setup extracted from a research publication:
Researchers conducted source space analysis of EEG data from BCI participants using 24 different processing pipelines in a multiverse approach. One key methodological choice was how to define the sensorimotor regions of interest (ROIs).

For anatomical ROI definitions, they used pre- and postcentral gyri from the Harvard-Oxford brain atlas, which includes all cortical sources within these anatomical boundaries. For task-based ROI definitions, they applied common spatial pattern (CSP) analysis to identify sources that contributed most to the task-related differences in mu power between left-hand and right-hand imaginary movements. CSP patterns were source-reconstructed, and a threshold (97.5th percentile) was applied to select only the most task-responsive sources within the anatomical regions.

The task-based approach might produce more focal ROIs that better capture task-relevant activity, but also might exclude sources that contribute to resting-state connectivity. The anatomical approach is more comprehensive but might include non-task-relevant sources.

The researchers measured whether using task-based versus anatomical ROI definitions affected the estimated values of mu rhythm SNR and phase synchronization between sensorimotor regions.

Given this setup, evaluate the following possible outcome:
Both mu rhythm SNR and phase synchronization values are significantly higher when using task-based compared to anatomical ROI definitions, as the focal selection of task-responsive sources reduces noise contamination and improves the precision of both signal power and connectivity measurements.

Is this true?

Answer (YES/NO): NO